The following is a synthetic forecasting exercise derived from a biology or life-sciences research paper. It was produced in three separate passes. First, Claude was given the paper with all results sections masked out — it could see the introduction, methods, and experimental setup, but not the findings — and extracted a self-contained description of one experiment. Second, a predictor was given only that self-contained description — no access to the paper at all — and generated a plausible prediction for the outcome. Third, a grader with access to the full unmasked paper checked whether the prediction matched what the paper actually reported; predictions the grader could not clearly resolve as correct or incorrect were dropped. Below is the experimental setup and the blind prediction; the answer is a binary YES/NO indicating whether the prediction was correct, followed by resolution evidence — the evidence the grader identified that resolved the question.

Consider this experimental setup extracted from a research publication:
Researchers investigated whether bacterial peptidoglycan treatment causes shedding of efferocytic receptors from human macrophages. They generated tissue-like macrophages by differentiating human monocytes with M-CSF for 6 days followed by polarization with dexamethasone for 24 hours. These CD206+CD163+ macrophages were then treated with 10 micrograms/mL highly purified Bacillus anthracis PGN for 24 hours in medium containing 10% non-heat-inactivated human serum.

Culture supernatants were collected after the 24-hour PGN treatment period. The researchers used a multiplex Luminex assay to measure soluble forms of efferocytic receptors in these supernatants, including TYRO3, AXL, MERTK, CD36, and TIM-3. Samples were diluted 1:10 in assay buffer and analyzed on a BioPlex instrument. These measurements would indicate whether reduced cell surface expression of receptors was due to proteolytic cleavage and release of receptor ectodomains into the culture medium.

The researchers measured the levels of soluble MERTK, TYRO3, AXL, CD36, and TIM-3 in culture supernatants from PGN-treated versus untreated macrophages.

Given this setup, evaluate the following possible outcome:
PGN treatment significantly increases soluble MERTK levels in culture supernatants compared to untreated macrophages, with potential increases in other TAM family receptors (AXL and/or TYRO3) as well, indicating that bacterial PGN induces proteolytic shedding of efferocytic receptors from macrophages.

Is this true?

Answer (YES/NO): YES